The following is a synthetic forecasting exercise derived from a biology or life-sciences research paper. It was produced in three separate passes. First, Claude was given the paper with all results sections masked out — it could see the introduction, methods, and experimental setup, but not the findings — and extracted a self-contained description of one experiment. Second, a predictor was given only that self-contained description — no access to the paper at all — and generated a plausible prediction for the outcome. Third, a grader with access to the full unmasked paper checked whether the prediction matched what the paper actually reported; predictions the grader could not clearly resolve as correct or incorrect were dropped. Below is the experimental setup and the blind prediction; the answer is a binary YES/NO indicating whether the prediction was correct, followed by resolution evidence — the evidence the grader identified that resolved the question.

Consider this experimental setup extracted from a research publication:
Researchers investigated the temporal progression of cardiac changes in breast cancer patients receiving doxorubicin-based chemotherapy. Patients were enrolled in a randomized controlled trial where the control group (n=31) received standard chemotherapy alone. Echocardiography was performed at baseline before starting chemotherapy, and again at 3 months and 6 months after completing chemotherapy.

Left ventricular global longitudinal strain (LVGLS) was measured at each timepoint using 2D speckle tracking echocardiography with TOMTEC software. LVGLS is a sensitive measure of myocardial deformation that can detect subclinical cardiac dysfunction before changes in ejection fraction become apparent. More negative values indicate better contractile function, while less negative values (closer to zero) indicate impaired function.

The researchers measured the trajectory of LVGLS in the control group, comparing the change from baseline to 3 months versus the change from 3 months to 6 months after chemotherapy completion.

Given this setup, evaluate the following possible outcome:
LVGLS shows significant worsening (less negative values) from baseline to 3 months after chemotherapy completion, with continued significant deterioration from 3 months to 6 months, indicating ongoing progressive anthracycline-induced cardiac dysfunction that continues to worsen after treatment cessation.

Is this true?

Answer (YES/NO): NO